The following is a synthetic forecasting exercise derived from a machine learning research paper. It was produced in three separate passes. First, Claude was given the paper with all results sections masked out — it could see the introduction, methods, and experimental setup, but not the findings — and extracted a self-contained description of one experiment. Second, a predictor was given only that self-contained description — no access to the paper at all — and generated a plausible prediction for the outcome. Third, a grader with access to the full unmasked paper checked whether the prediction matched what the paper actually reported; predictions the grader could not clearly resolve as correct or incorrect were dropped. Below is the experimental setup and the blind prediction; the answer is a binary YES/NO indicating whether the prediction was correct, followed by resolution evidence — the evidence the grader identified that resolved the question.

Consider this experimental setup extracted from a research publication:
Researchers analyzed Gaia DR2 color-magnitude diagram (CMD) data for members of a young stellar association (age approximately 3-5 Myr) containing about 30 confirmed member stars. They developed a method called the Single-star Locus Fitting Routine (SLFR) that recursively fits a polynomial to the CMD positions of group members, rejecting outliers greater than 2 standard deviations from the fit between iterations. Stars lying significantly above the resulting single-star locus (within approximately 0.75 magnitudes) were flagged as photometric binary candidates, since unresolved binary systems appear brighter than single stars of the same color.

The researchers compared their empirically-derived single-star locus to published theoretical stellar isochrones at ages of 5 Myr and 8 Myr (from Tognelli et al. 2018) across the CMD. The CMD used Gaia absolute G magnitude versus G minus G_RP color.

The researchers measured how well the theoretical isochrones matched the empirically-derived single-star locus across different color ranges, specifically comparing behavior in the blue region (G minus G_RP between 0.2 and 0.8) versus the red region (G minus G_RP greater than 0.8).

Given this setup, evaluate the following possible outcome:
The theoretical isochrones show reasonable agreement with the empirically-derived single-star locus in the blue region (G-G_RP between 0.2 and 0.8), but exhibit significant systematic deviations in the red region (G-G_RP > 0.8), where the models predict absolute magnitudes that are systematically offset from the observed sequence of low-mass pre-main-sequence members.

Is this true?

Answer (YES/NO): YES